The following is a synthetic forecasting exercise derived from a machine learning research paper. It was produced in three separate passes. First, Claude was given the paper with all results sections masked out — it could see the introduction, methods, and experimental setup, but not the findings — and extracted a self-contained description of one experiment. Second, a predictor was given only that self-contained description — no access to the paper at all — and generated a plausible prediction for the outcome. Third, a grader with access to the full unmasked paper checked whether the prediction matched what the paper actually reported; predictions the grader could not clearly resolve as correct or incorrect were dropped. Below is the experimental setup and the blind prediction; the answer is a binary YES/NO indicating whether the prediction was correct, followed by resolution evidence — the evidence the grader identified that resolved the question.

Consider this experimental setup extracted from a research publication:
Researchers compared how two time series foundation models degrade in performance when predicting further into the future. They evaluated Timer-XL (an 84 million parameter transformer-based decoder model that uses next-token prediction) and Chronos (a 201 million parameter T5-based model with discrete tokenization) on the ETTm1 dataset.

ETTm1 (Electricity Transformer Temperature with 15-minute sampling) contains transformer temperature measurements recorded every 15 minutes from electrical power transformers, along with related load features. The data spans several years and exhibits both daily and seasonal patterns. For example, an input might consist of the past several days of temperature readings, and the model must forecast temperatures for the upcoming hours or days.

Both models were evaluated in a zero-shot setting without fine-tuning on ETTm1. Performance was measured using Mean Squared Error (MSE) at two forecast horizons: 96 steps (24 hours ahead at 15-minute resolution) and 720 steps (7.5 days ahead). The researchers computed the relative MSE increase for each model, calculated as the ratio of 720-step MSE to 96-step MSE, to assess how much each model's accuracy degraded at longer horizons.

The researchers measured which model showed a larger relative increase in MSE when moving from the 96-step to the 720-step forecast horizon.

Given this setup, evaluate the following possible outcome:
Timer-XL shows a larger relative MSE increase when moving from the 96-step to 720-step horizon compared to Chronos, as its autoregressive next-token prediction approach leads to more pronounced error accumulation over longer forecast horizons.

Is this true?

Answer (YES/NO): NO